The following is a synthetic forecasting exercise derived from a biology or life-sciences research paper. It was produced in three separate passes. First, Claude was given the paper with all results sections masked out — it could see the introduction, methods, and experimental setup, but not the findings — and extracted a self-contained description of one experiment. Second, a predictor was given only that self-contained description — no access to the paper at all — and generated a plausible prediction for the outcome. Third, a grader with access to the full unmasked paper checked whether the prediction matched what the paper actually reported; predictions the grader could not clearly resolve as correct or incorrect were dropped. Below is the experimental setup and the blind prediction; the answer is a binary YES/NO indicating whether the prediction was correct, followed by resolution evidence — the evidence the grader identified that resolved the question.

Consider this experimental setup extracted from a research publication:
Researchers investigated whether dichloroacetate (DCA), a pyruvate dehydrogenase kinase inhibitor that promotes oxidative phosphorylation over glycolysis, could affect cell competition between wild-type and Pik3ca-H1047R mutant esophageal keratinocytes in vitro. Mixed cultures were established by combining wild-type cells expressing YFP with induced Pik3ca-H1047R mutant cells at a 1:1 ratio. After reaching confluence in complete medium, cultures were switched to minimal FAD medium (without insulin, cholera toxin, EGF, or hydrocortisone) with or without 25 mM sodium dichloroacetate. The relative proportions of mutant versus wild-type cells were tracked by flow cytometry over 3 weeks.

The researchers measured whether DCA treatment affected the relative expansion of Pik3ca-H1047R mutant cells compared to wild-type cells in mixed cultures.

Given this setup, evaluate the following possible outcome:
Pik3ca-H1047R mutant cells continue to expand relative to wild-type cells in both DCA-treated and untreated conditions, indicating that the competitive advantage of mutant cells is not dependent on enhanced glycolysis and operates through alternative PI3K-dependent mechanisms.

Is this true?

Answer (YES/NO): NO